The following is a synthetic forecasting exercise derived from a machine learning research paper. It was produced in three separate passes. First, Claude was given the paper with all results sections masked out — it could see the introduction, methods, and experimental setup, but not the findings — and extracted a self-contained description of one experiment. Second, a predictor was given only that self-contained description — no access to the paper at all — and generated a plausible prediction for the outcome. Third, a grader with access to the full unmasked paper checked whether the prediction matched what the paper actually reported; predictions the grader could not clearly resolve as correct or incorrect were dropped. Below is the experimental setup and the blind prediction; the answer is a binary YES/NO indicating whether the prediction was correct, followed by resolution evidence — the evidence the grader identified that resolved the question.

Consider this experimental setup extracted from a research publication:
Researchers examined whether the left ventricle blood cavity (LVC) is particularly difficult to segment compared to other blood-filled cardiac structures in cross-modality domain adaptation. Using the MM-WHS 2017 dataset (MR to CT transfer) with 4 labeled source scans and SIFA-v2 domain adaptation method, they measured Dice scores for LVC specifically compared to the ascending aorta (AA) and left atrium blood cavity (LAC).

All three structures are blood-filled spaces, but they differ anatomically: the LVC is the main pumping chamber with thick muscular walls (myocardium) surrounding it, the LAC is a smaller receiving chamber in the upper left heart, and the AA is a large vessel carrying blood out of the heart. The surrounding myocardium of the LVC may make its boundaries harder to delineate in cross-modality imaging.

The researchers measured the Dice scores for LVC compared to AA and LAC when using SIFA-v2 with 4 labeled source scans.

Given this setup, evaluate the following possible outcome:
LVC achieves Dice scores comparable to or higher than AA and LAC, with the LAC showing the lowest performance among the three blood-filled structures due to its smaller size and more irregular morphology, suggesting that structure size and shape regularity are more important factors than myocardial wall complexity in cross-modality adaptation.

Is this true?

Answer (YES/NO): NO